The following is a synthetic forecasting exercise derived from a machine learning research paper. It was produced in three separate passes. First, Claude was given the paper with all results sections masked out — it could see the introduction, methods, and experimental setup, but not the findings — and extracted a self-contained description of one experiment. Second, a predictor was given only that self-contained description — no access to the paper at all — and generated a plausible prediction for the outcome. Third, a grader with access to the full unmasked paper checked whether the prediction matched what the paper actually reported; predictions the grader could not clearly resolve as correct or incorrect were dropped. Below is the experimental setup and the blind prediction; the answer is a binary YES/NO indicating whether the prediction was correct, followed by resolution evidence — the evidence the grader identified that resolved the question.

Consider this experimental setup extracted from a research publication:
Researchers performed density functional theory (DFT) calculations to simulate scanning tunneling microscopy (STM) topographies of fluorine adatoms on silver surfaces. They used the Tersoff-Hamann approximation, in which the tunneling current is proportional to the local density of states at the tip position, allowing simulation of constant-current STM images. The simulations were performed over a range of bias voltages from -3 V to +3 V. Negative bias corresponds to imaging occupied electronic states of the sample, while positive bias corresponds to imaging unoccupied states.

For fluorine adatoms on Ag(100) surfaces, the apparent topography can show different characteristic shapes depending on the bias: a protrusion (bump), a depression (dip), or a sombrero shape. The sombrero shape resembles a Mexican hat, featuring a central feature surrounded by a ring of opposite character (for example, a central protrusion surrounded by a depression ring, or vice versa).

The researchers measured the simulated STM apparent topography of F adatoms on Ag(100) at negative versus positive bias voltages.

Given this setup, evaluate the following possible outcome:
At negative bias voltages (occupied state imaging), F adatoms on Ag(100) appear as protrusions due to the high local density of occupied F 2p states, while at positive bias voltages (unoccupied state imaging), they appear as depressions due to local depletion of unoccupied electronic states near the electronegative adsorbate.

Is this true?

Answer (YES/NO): NO